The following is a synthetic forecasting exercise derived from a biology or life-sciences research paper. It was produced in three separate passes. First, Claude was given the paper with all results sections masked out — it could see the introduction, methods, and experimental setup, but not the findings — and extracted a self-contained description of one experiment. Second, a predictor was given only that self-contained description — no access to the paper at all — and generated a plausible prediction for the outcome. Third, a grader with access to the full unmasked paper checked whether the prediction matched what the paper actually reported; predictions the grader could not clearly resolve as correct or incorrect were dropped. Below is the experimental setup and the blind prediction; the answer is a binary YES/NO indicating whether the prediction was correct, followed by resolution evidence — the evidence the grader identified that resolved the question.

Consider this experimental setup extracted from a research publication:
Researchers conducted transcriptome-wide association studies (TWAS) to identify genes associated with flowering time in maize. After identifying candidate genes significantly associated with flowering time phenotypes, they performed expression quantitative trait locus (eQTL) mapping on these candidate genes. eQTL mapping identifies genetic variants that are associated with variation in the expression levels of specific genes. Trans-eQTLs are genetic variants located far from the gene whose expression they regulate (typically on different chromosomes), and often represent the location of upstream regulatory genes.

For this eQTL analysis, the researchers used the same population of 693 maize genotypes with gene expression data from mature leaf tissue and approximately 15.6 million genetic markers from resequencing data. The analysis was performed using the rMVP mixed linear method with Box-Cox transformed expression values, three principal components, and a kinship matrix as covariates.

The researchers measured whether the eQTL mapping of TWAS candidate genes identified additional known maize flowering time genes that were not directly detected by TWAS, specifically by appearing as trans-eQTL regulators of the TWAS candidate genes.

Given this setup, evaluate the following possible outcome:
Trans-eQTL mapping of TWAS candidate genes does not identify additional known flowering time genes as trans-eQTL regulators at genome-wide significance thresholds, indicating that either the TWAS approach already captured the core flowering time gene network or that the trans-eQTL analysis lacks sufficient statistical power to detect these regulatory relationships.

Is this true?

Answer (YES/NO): NO